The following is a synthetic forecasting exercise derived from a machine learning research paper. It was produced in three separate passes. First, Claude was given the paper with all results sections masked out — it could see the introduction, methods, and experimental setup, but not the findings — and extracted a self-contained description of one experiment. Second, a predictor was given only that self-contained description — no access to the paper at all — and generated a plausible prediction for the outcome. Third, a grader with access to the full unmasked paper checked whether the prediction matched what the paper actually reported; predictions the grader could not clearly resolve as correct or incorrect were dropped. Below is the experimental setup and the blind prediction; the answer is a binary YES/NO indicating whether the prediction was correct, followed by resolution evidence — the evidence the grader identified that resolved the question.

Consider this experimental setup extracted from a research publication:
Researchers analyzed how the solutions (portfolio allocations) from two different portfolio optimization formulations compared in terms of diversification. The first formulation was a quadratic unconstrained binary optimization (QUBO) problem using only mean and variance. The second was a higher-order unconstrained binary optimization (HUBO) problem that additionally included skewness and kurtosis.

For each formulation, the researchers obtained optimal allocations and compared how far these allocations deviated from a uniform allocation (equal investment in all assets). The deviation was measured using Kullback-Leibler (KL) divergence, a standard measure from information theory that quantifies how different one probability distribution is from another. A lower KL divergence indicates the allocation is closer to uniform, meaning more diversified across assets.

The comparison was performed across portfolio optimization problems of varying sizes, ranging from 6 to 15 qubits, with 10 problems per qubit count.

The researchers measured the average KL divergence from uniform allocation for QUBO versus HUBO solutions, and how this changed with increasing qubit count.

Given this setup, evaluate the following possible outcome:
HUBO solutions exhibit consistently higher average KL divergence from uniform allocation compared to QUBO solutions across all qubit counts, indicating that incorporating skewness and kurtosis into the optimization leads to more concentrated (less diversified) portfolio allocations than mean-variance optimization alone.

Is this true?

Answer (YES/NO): NO